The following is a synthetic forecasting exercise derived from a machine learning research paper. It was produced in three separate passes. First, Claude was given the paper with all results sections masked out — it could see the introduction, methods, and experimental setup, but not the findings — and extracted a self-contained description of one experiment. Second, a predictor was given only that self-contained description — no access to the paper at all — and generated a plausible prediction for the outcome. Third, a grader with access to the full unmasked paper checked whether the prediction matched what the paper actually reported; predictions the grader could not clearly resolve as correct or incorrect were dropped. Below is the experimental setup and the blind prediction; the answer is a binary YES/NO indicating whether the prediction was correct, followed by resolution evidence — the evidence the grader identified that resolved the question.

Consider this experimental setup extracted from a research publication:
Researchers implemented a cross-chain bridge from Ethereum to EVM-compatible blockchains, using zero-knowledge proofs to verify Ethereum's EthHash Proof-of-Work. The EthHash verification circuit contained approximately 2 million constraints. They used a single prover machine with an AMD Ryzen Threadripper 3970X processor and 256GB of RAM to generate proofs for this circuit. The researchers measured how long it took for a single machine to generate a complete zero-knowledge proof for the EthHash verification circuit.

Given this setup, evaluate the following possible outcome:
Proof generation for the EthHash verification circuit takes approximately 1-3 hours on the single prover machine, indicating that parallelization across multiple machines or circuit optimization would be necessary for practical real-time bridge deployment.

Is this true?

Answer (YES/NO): NO